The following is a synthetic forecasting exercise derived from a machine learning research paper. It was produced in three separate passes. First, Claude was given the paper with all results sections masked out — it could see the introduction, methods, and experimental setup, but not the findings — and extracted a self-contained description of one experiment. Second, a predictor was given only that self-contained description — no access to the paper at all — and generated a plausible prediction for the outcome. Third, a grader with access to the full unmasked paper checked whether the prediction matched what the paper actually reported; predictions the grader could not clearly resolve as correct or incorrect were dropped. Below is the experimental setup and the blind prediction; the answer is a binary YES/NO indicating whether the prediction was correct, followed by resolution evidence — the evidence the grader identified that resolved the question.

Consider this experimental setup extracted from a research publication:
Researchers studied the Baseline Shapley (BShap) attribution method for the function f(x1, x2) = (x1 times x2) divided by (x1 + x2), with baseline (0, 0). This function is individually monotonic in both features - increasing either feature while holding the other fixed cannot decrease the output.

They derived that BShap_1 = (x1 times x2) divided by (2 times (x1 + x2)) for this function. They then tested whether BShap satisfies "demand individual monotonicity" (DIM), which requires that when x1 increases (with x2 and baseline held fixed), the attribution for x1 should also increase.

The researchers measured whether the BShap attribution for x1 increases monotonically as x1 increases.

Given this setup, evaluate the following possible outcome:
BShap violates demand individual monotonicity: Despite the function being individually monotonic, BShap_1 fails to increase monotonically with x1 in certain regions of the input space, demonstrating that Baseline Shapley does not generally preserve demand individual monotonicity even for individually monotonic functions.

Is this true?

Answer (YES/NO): NO